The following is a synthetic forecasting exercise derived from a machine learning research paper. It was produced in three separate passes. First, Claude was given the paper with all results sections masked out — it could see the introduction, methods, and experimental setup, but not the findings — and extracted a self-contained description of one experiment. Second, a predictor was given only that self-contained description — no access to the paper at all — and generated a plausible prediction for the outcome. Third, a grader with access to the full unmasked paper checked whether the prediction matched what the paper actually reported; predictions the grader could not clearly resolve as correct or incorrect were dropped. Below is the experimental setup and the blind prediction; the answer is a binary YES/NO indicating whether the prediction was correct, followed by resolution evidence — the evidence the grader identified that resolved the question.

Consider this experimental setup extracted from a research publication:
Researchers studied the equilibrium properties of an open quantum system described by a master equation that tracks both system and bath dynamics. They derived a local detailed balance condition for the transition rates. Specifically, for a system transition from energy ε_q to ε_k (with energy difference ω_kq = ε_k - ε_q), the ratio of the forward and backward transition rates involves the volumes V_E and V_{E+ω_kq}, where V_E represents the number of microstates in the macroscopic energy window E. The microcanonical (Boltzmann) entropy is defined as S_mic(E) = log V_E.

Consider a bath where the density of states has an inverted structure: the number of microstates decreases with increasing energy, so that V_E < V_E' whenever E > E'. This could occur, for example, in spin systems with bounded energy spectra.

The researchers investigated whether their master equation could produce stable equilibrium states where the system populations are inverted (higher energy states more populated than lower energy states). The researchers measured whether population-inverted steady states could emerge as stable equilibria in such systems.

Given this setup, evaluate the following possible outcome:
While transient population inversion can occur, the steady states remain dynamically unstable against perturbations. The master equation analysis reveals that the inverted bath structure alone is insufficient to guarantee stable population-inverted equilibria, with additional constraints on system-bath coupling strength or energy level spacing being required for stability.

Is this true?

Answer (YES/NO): NO